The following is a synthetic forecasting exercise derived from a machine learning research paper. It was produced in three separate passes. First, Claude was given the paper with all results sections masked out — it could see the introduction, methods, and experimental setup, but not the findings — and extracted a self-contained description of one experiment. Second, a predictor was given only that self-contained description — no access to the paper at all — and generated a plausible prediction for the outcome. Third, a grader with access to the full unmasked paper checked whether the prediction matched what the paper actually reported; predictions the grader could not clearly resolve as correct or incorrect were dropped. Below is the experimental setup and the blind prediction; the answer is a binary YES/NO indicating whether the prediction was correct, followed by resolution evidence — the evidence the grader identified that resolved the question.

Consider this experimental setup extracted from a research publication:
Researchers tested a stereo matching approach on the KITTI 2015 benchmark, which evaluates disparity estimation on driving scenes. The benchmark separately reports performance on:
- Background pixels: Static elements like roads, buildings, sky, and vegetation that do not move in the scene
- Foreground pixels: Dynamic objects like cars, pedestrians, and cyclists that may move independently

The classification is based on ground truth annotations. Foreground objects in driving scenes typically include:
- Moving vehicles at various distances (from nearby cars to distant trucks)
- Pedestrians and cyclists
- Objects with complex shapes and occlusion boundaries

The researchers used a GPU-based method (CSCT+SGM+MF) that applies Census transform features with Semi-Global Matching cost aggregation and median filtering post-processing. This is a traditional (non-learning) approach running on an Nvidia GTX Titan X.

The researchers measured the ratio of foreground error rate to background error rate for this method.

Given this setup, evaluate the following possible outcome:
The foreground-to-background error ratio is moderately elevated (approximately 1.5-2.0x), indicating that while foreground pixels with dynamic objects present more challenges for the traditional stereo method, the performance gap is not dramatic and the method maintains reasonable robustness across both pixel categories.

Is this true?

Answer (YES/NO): NO